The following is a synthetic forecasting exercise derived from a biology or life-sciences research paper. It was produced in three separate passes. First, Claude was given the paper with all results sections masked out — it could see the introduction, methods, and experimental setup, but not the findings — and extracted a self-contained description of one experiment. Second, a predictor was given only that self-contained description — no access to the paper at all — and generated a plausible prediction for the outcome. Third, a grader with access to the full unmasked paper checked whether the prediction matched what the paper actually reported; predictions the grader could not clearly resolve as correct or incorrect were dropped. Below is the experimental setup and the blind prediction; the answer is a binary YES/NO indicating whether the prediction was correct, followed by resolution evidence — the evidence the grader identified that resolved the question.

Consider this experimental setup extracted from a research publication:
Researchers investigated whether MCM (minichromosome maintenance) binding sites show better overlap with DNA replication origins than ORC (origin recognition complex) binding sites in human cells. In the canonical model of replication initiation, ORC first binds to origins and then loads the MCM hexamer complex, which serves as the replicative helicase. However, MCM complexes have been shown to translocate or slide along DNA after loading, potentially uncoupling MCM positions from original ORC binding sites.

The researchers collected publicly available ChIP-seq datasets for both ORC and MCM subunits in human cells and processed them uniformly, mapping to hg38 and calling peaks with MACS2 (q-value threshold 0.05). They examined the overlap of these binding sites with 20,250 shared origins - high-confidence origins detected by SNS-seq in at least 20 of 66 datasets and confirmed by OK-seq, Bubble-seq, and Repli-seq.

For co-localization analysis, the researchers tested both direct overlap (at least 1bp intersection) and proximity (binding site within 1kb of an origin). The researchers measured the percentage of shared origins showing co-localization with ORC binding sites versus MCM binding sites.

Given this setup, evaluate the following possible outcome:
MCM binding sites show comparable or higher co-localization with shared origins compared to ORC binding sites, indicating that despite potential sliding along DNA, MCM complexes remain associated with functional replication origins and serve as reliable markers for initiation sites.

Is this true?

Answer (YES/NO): NO